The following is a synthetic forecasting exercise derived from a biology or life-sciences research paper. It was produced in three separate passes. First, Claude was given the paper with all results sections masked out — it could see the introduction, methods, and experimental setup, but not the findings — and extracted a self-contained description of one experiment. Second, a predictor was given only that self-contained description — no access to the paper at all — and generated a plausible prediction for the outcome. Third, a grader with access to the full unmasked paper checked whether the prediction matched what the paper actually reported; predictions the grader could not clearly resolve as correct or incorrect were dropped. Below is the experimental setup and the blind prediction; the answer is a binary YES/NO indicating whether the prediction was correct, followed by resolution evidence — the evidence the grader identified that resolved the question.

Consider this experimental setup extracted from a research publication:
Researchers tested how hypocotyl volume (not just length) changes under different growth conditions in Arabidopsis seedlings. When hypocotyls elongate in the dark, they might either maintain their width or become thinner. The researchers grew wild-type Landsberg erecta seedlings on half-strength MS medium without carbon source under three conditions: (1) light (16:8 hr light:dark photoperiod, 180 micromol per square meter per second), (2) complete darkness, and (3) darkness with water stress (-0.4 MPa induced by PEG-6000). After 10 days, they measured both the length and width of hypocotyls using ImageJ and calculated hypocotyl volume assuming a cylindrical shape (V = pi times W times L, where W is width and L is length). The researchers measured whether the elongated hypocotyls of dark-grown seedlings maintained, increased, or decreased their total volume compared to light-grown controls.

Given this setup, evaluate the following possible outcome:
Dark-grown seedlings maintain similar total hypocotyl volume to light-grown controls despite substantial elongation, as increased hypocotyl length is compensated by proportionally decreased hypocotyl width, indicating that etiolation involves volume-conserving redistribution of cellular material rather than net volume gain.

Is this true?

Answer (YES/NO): NO